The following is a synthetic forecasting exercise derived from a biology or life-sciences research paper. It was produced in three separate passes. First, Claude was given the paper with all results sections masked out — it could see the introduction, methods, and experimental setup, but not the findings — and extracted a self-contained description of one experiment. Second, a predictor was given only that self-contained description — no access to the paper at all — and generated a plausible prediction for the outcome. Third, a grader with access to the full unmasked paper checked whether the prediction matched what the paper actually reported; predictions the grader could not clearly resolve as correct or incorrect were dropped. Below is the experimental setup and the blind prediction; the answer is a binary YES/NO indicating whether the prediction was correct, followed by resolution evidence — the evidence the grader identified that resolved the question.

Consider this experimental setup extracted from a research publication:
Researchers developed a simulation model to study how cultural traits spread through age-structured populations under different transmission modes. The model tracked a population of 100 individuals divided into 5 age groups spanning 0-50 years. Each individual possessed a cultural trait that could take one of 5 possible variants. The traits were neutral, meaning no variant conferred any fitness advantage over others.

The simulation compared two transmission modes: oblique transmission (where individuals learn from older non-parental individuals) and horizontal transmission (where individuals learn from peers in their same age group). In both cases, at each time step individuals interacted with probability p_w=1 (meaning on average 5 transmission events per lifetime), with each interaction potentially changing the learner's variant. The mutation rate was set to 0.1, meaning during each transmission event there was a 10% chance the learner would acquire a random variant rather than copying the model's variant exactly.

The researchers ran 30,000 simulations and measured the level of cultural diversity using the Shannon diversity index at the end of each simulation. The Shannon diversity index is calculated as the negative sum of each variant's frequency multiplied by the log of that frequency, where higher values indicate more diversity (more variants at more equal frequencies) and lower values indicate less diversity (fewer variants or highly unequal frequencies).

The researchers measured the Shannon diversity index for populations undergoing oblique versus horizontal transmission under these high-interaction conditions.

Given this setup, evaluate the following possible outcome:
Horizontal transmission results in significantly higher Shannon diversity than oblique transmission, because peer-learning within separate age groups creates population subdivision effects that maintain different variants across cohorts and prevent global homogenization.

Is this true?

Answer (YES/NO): YES